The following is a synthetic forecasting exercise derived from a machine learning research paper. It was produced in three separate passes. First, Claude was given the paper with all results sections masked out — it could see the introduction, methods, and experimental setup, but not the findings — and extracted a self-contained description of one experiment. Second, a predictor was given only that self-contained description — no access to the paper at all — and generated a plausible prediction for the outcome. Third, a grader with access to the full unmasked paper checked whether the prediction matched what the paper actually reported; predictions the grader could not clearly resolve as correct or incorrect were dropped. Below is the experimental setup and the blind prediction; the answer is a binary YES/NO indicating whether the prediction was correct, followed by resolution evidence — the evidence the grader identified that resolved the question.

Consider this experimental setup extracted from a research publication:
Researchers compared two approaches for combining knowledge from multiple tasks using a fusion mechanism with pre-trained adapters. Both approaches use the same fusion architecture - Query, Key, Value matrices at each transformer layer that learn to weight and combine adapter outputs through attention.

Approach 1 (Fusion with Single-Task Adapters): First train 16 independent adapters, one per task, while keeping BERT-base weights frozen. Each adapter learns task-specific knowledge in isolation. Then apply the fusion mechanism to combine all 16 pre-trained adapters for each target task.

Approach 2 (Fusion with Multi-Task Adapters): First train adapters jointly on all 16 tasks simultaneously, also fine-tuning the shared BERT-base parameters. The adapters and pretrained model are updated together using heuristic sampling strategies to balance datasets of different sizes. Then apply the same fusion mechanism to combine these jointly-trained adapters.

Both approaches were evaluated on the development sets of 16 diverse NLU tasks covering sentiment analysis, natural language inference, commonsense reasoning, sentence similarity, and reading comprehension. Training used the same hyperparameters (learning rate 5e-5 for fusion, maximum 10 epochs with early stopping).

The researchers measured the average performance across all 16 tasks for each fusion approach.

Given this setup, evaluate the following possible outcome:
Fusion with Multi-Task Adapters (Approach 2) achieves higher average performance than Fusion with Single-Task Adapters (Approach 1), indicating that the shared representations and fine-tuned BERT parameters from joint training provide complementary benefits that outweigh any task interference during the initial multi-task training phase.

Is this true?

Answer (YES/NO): NO